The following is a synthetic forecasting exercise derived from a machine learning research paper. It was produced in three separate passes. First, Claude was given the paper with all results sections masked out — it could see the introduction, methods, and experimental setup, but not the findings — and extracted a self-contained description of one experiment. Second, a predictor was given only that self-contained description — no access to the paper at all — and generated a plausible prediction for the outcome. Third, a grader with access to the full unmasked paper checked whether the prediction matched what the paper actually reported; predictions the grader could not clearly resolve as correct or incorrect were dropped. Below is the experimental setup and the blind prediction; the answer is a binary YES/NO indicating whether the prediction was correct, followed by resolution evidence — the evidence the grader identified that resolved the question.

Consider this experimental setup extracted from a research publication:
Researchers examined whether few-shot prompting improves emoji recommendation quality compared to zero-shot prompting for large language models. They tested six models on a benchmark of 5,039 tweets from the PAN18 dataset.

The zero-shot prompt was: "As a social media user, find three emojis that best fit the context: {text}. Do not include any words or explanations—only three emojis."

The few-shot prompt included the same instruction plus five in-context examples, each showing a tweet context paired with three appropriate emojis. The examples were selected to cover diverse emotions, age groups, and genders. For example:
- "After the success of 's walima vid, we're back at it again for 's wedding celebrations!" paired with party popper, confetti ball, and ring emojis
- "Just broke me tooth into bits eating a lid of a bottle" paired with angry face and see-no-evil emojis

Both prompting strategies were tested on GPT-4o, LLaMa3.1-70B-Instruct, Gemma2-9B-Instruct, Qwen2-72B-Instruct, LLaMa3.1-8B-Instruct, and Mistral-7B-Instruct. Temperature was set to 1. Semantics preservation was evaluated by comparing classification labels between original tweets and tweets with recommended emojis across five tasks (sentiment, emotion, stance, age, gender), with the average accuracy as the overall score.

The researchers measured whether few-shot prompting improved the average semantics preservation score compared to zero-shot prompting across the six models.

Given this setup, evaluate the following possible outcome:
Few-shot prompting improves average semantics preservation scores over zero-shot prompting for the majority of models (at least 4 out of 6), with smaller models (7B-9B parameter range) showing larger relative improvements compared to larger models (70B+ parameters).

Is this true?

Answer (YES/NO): NO